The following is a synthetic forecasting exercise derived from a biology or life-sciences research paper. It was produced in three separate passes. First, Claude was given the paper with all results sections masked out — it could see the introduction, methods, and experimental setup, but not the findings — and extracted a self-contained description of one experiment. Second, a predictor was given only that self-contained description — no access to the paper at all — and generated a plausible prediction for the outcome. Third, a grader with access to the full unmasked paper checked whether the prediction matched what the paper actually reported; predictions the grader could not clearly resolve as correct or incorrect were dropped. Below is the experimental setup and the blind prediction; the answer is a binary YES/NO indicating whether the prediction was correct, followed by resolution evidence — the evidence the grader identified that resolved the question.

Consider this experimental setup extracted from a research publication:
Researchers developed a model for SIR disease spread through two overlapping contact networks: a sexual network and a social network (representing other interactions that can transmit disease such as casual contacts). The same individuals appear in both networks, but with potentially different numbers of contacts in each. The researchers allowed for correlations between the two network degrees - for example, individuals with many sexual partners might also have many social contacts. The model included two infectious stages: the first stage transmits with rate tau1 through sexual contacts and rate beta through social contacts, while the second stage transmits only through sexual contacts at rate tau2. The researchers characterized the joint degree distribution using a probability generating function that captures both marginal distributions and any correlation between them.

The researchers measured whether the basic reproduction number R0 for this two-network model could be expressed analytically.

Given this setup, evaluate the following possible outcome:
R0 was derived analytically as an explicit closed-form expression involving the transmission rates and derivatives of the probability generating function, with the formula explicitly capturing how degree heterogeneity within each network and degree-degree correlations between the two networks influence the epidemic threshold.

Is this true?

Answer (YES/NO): NO